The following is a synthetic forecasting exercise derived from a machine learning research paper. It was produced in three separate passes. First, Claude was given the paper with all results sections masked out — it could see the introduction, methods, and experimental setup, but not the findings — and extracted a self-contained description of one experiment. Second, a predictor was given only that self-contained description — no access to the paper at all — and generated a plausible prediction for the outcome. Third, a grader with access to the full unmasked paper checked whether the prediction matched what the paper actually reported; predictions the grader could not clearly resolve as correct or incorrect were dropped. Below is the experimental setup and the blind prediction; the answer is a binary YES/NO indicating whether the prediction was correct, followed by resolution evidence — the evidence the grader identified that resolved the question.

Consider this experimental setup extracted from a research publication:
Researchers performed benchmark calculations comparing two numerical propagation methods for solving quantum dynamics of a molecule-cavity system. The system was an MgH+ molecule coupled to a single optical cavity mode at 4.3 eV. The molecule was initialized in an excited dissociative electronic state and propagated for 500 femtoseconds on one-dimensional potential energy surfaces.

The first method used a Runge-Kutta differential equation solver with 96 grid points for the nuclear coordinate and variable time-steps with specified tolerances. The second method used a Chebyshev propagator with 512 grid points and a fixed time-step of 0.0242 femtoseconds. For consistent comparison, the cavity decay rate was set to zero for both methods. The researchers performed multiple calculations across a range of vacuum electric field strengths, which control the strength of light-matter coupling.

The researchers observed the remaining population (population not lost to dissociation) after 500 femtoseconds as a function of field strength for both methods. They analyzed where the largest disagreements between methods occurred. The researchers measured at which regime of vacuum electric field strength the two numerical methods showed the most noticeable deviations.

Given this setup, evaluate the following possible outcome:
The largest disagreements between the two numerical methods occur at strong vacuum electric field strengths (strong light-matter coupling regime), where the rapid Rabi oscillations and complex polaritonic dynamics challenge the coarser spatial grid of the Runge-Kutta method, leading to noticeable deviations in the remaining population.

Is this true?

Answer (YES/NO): YES